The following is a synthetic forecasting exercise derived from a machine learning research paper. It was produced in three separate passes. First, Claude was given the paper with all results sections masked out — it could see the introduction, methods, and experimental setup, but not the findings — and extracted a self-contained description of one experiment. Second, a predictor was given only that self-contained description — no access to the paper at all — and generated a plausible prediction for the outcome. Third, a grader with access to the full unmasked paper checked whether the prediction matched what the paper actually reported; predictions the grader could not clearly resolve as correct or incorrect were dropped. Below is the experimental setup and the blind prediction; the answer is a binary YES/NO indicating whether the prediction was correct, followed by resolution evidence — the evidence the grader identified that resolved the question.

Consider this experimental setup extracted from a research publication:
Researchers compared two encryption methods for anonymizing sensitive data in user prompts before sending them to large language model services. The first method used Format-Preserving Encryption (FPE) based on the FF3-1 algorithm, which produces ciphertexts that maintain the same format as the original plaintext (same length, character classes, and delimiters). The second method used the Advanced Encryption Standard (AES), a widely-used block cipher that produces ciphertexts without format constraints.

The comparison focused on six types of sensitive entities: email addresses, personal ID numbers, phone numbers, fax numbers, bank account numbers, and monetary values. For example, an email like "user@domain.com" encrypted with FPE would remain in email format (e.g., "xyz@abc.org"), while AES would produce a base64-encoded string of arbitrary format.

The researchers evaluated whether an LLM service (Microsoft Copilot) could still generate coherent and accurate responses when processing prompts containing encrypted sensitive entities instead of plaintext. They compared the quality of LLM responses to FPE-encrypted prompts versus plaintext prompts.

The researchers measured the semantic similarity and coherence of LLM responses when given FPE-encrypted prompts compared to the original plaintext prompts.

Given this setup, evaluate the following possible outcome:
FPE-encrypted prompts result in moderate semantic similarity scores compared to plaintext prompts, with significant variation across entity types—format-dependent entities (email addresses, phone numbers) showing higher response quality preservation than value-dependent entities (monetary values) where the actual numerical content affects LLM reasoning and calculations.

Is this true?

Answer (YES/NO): NO